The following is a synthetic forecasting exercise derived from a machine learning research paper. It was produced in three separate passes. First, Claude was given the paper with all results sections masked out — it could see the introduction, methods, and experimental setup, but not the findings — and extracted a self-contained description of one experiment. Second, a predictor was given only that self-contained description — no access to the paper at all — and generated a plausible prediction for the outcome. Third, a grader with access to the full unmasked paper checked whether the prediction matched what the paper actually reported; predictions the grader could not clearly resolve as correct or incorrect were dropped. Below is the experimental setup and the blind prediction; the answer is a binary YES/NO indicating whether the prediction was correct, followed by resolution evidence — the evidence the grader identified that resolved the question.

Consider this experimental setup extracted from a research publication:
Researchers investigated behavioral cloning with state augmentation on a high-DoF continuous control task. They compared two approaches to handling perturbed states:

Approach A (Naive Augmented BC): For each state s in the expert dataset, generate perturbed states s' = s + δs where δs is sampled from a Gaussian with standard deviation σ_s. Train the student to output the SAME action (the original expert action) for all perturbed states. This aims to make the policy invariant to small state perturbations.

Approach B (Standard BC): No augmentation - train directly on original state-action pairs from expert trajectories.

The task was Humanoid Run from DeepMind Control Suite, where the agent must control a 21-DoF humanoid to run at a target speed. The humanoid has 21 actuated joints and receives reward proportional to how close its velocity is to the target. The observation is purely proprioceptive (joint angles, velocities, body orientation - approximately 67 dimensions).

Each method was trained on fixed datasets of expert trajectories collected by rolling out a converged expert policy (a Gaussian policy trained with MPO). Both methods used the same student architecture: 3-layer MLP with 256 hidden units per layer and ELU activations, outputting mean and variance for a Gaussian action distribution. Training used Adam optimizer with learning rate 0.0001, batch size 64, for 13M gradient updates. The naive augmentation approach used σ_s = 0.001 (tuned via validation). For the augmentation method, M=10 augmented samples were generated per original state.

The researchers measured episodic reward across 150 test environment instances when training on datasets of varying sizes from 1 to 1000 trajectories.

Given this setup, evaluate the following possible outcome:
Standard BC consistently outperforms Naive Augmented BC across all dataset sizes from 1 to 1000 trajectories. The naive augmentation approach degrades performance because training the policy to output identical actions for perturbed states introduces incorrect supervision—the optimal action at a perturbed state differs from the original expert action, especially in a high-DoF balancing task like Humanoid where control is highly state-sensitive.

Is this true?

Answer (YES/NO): NO